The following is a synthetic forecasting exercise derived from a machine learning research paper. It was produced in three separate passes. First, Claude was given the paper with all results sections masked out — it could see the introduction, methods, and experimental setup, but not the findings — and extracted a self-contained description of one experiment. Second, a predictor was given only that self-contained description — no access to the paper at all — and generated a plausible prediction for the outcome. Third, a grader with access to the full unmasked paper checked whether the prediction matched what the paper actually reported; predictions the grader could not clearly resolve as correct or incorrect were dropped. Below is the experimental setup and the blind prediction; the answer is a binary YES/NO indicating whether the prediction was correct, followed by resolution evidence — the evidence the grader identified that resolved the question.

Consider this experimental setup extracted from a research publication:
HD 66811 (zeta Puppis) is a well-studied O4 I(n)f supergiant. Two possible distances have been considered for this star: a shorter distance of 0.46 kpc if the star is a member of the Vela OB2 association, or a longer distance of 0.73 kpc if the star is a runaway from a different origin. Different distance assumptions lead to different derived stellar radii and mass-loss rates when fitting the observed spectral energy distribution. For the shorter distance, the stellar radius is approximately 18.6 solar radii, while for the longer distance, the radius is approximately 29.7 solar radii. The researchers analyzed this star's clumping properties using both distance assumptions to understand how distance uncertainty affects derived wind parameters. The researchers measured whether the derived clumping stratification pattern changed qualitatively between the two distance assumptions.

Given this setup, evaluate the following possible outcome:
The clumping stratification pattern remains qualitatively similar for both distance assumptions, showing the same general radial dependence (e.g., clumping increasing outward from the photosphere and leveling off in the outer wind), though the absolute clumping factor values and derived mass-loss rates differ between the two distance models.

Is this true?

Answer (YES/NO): NO